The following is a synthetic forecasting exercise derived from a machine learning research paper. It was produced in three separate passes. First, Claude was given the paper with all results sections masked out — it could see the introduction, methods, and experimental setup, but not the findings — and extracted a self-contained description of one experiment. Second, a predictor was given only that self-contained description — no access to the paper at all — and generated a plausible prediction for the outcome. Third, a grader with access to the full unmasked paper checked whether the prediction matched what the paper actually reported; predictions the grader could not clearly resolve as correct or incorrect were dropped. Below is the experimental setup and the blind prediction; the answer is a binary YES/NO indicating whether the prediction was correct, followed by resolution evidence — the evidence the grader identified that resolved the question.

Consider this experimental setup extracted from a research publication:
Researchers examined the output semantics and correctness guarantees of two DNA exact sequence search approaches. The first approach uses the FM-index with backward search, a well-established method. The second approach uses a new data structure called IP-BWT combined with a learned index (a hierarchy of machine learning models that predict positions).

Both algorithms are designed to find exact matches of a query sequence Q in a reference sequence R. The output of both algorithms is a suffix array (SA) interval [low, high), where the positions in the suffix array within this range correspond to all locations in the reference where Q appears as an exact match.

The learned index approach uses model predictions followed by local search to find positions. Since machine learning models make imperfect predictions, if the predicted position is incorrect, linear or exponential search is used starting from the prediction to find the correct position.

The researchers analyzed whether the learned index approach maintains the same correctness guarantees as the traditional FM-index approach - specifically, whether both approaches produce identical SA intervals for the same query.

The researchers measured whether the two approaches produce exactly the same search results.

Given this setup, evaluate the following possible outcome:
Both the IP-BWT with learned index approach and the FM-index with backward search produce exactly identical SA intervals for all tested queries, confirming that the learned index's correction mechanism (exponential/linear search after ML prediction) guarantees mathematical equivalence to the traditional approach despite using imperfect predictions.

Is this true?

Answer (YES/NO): YES